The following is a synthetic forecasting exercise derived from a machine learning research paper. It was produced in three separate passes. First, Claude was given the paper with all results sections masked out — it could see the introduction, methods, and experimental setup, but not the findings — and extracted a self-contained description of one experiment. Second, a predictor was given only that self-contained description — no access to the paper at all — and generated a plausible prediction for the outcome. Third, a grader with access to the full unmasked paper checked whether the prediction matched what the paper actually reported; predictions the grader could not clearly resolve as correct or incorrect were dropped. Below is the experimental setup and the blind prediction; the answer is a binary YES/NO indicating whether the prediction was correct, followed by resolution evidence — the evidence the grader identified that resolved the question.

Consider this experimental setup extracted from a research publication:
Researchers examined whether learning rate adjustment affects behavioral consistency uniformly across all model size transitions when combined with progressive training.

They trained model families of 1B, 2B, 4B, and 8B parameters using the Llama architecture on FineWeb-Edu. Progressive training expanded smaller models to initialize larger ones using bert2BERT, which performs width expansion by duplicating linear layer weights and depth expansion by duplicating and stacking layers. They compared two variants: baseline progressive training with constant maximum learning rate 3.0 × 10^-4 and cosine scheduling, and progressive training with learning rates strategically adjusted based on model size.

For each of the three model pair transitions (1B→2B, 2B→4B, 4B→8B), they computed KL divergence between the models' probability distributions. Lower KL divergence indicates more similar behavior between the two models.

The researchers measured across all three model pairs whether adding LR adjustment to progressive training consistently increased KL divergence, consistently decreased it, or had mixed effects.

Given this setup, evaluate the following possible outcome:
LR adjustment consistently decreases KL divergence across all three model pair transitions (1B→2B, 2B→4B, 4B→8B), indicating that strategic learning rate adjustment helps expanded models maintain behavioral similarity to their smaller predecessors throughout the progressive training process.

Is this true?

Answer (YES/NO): NO